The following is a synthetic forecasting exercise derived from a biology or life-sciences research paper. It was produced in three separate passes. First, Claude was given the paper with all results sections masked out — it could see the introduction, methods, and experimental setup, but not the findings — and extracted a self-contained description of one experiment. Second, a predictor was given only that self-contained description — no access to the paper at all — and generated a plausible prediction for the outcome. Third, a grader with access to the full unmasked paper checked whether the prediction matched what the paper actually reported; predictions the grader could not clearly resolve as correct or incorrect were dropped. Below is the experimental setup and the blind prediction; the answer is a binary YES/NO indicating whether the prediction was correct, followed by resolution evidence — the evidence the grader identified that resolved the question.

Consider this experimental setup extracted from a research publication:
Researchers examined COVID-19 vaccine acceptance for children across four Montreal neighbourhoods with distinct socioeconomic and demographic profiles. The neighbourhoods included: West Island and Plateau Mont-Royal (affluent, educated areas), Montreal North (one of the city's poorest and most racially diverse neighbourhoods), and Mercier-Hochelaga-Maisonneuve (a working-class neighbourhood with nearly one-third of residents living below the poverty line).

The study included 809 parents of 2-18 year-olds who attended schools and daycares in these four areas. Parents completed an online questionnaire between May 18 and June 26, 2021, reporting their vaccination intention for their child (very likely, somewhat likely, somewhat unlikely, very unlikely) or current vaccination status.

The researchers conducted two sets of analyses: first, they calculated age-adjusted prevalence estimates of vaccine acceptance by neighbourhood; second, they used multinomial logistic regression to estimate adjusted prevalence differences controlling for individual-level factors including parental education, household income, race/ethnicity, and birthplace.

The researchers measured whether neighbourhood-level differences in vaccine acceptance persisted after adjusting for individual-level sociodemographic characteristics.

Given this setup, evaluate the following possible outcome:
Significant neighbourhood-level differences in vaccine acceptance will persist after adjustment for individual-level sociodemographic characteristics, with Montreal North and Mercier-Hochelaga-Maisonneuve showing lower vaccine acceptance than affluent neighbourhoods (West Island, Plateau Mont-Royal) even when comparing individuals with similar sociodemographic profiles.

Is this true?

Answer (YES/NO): NO